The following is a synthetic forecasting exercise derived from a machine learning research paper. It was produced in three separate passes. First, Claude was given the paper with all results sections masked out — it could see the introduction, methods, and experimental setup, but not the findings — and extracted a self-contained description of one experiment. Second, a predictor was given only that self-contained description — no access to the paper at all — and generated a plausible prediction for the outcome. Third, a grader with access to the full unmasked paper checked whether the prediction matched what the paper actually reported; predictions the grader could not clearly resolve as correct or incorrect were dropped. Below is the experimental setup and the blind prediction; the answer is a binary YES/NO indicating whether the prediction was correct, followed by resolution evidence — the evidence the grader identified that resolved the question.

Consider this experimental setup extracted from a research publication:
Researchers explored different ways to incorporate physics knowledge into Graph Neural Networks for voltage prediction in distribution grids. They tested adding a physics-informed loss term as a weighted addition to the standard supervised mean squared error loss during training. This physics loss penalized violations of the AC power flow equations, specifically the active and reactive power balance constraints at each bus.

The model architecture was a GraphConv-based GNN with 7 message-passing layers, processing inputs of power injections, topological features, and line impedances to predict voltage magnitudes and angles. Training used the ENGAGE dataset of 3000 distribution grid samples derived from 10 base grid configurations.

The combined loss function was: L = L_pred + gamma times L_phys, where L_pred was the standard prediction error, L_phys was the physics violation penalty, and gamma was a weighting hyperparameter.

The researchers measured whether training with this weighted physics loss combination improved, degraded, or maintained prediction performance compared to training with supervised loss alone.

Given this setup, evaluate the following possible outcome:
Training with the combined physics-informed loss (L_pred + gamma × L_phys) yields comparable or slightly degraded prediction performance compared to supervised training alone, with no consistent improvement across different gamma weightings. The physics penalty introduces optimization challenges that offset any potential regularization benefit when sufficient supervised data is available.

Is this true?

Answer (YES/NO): NO